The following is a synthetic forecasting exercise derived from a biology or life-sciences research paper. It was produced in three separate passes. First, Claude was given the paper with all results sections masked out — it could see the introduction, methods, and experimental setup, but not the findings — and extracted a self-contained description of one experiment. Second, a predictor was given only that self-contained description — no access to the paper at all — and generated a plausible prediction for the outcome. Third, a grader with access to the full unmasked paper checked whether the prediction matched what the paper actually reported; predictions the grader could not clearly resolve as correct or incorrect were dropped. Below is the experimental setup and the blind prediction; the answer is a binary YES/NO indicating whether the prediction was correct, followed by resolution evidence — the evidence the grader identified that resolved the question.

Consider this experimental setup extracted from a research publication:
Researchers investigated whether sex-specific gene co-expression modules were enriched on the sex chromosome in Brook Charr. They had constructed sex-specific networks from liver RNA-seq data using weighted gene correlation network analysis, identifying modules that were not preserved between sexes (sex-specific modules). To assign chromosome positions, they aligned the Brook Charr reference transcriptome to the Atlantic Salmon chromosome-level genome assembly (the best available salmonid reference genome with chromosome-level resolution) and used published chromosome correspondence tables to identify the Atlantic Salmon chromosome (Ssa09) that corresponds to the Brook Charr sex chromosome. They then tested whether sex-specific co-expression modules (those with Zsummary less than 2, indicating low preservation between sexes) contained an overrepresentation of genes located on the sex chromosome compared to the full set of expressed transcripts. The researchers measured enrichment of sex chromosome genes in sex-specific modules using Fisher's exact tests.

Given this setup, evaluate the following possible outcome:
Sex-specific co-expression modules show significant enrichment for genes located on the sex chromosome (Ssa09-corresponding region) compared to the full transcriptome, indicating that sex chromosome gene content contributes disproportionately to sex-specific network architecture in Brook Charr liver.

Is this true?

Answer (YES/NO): NO